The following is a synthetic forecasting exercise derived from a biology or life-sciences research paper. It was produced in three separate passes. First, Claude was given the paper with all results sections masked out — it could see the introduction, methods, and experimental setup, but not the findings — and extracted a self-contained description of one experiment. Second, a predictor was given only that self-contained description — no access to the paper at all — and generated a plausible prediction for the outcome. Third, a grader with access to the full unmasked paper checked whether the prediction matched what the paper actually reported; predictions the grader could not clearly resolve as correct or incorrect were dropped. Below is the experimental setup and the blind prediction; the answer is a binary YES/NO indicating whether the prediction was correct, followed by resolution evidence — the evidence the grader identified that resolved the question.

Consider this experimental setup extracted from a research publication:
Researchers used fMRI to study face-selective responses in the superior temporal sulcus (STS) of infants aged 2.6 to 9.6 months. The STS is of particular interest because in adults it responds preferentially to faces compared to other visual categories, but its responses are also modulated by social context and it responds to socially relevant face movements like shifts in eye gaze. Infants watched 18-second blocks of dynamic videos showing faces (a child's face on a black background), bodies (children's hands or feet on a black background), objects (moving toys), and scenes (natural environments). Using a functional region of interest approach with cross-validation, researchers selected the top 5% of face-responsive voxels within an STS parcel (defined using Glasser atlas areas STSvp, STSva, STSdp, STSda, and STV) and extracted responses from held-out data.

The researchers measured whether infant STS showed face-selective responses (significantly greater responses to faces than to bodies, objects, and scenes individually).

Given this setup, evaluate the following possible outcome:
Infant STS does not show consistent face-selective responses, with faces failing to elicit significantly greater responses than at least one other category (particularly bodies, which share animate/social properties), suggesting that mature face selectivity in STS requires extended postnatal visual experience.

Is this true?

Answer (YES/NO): NO